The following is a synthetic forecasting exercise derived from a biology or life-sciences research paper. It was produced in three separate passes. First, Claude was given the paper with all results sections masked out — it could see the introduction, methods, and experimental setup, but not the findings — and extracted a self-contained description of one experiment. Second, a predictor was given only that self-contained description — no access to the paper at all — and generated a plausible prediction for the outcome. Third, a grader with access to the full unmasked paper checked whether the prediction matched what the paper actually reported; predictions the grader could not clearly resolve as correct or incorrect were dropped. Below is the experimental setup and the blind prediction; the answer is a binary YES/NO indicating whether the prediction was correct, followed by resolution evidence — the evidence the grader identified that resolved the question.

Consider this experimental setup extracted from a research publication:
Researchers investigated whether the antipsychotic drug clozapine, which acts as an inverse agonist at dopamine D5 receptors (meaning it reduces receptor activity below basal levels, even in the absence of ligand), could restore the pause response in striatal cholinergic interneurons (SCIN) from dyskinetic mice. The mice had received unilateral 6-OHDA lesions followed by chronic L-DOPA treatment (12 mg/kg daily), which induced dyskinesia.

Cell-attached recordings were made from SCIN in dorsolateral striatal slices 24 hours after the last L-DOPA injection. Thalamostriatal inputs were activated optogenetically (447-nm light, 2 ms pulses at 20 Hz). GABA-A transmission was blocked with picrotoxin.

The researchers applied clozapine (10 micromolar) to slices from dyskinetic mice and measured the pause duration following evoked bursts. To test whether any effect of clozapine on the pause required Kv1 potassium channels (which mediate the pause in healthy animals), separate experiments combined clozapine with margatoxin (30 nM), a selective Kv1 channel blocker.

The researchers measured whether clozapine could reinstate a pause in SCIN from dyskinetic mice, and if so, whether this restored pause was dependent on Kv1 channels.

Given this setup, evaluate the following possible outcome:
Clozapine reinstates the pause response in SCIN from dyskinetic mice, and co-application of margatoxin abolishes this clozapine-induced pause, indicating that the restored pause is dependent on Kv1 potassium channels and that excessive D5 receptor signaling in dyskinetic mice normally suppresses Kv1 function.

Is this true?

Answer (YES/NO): YES